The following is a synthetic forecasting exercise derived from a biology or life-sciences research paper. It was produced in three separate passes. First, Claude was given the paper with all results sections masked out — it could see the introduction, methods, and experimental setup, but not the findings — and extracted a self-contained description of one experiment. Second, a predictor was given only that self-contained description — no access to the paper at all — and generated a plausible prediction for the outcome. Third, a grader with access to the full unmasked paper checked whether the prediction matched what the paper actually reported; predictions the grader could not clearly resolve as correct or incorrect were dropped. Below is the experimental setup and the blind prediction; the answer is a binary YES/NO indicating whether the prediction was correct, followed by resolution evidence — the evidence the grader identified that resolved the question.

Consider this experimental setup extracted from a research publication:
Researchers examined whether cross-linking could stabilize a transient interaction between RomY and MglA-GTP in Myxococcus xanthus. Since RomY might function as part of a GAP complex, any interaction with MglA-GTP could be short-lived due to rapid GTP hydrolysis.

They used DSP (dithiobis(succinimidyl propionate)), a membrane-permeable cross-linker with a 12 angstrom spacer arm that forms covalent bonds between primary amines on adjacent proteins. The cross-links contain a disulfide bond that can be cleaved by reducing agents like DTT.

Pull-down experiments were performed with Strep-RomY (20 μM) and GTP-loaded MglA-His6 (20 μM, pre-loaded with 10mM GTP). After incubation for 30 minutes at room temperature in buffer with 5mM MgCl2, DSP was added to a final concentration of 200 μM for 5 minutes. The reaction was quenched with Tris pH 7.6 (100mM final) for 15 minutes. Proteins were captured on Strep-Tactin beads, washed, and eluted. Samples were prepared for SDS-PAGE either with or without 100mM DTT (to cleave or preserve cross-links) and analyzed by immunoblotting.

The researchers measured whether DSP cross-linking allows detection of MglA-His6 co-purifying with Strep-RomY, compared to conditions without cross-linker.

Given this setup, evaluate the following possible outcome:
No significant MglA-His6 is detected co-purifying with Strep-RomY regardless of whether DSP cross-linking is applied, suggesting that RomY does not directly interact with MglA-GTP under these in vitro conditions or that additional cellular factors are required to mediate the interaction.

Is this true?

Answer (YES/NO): NO